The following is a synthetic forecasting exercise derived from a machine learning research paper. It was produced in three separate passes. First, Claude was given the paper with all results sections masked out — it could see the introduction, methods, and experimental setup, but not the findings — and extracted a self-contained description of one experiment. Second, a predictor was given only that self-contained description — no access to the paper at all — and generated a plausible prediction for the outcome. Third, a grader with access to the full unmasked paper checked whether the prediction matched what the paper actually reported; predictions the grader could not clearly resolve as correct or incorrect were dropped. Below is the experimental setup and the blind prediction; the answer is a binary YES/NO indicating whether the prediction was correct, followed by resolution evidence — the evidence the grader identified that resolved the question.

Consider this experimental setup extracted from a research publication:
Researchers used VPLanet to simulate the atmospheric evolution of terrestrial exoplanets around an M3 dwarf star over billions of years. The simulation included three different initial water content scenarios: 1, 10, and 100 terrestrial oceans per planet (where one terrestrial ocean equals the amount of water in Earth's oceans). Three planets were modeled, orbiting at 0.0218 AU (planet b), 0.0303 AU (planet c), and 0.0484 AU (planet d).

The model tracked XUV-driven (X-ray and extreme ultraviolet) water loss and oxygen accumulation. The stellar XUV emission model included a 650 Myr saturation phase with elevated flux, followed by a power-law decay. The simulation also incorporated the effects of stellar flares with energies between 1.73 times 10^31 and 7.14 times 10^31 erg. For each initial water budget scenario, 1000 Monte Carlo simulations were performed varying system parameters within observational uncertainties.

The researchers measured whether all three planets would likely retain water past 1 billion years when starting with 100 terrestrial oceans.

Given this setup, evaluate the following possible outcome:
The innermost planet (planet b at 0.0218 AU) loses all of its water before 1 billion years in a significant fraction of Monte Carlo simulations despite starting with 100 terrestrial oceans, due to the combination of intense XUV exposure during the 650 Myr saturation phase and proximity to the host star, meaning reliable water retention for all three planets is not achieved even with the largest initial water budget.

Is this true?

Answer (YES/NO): NO